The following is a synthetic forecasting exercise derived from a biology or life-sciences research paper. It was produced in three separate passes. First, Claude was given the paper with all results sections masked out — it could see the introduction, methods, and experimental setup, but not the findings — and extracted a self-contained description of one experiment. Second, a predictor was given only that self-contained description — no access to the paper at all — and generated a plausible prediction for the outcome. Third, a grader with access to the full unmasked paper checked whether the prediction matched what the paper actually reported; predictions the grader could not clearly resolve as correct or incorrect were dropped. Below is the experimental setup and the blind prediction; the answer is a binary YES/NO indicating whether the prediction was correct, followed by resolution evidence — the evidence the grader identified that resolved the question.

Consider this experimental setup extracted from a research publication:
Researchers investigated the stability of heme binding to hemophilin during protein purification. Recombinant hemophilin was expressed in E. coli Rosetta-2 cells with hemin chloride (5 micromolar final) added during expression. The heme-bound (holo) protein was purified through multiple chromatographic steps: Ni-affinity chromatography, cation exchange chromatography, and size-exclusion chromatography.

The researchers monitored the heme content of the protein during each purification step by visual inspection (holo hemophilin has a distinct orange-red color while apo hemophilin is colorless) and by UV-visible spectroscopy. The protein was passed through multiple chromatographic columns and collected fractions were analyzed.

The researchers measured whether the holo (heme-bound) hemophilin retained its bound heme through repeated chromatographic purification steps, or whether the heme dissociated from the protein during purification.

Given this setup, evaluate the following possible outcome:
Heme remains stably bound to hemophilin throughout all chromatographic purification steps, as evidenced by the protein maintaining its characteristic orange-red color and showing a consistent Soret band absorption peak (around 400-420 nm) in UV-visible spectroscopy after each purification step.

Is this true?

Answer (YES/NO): YES